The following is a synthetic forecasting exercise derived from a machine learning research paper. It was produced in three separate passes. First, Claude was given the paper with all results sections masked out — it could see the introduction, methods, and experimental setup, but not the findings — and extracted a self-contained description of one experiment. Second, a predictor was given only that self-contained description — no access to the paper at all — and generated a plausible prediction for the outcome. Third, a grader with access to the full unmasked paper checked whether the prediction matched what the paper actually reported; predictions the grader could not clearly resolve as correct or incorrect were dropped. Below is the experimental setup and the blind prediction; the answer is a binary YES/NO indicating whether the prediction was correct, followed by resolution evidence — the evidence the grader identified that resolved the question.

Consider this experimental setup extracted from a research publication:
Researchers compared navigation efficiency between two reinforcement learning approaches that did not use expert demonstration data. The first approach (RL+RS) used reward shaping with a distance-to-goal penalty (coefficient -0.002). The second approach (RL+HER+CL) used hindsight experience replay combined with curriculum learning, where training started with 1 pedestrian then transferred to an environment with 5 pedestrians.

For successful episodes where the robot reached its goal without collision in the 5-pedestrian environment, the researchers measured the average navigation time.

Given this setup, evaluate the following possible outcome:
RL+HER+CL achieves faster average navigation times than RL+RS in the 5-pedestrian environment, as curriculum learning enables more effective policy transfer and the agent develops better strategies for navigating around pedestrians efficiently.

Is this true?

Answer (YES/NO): NO